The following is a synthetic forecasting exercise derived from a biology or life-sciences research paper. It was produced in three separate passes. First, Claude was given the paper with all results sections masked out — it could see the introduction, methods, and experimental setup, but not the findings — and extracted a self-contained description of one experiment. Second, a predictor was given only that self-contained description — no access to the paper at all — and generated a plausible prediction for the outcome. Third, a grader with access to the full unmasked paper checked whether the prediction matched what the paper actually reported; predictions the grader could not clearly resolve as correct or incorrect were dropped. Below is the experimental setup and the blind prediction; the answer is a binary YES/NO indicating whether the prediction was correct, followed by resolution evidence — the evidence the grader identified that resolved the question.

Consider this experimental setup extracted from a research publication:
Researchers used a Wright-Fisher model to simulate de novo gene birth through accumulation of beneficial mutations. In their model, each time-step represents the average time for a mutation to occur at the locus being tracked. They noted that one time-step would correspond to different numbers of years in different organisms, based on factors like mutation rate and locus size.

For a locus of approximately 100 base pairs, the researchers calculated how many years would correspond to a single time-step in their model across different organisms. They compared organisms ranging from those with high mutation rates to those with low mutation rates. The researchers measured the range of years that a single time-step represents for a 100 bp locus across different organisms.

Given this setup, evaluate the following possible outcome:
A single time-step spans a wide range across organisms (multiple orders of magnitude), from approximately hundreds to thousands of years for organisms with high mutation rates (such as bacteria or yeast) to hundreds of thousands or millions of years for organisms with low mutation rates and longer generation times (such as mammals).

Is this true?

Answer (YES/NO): NO